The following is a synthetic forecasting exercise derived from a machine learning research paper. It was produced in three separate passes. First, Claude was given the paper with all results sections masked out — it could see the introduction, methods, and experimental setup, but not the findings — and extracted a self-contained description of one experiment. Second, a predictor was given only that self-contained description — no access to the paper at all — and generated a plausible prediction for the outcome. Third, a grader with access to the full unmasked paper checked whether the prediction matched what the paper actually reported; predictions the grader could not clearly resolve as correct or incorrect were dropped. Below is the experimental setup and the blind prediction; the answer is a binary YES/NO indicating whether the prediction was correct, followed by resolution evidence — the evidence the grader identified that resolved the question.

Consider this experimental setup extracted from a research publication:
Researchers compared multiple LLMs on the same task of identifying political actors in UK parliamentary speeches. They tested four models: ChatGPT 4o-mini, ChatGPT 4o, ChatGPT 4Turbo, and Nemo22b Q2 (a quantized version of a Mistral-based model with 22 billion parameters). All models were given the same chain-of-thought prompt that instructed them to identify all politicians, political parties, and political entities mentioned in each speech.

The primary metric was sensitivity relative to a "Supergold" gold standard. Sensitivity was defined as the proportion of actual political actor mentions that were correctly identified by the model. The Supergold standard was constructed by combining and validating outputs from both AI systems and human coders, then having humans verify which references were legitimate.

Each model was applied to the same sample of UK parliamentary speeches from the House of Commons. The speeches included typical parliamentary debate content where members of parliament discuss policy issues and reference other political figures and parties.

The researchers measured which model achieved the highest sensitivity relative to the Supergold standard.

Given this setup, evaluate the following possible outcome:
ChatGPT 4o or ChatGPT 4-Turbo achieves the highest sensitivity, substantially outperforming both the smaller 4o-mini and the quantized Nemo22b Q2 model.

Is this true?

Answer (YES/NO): NO